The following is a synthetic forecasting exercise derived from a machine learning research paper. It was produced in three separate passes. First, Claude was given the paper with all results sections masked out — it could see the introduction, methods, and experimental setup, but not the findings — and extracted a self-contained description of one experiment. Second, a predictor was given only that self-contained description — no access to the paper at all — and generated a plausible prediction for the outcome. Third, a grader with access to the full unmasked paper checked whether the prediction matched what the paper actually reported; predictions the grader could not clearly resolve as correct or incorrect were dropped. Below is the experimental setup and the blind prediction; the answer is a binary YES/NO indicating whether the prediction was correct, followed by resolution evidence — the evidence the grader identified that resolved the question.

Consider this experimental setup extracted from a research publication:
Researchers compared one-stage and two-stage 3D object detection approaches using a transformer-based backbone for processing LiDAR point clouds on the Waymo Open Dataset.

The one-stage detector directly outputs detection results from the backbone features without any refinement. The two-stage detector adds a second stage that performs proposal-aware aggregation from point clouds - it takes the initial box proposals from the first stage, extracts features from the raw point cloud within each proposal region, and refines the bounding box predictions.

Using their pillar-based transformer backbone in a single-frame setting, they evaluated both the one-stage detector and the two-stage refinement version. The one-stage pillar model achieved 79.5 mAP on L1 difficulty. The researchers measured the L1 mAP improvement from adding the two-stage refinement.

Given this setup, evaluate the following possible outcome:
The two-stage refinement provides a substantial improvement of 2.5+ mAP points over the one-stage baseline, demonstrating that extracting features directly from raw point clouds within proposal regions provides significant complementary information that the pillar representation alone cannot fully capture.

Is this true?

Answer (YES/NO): NO